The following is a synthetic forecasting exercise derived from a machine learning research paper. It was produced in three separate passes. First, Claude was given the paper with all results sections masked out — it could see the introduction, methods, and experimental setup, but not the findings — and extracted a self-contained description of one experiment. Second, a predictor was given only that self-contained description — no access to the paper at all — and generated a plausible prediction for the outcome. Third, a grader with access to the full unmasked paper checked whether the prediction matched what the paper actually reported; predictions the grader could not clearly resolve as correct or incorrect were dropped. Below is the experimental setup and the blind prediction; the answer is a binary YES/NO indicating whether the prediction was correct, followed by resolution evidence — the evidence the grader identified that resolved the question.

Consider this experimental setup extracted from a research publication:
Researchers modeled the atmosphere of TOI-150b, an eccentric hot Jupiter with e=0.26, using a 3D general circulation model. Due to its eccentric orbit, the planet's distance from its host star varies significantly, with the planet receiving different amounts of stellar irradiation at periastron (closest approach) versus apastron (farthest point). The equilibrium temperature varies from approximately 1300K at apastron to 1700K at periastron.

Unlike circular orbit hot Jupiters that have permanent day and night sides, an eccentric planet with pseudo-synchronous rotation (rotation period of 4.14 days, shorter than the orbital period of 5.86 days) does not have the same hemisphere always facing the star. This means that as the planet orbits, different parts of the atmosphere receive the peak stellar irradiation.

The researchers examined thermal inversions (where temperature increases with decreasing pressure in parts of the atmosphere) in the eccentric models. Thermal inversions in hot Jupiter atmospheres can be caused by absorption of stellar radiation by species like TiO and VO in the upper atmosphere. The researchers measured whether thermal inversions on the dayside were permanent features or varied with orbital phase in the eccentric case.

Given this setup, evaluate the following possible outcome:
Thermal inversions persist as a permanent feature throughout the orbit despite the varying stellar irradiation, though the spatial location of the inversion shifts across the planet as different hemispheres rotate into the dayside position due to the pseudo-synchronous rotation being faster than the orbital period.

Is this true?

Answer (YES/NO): NO